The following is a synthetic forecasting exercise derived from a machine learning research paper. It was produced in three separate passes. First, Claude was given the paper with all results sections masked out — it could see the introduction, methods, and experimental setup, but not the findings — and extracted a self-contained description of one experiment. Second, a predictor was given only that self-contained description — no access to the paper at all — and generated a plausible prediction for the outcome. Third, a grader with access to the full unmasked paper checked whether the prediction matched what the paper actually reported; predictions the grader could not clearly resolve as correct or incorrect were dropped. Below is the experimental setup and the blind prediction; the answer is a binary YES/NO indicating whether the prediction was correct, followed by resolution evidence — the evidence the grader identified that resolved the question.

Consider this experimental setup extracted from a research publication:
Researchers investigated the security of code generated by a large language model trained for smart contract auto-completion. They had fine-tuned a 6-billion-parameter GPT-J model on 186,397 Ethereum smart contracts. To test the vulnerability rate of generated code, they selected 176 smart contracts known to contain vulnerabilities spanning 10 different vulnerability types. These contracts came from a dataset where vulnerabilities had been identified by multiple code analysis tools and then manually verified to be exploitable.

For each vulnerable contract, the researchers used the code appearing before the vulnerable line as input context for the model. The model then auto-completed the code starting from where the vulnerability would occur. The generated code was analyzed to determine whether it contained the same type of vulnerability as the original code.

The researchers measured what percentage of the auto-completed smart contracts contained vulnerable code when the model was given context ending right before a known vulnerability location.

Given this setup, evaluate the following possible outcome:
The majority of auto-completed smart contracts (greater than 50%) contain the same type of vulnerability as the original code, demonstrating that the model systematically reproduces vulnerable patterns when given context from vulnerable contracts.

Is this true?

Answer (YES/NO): YES